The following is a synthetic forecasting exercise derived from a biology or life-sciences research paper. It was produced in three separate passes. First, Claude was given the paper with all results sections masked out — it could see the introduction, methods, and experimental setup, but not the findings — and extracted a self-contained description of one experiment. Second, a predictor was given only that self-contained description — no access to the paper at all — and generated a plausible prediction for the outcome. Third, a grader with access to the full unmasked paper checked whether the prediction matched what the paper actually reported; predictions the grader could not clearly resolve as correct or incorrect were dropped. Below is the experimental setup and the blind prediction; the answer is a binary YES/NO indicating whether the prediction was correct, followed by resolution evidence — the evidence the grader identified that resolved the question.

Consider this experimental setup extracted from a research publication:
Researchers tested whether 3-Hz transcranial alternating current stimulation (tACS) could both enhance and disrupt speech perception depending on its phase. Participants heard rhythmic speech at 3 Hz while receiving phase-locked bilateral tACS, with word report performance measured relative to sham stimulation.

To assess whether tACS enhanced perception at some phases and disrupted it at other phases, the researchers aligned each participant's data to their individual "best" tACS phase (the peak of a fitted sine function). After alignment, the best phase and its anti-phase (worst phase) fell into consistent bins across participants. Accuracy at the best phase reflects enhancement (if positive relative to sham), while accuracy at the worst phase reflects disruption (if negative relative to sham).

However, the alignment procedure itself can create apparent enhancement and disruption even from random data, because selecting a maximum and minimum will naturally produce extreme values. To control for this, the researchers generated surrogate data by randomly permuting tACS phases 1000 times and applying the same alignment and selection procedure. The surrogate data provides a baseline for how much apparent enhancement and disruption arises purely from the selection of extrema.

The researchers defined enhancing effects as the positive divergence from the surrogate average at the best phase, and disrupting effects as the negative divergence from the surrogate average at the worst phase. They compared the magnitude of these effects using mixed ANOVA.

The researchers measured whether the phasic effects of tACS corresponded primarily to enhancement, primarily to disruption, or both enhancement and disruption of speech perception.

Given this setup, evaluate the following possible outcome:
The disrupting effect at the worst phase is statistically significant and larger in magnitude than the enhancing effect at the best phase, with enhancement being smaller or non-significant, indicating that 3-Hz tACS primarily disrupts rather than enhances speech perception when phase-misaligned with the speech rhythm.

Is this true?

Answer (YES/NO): NO